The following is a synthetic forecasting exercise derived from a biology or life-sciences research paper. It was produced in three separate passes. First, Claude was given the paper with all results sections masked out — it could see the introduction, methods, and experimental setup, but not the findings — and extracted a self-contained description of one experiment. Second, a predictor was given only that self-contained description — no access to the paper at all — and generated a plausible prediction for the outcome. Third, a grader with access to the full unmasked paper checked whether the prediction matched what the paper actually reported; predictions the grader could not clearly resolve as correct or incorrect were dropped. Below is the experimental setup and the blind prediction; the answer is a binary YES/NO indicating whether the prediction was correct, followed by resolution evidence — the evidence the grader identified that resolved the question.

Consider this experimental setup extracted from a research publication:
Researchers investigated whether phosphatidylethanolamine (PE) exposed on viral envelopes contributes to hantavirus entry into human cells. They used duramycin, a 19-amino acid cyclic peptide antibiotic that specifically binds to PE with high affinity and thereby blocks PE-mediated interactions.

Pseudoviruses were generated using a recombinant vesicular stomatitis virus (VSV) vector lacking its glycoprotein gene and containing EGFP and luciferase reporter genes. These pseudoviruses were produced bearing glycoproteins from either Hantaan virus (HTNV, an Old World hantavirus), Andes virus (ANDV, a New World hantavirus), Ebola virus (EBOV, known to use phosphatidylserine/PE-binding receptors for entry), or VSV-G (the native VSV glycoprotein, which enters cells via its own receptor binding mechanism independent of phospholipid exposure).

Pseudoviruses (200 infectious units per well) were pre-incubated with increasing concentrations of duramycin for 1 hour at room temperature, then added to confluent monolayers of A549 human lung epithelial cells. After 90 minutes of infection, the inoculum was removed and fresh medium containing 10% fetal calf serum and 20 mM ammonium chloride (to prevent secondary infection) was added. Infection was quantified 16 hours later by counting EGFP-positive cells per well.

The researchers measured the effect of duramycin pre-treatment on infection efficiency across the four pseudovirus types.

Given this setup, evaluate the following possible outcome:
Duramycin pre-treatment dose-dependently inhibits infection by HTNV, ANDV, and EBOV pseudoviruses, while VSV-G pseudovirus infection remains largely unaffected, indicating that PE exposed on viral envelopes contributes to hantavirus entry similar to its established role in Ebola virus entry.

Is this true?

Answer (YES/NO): YES